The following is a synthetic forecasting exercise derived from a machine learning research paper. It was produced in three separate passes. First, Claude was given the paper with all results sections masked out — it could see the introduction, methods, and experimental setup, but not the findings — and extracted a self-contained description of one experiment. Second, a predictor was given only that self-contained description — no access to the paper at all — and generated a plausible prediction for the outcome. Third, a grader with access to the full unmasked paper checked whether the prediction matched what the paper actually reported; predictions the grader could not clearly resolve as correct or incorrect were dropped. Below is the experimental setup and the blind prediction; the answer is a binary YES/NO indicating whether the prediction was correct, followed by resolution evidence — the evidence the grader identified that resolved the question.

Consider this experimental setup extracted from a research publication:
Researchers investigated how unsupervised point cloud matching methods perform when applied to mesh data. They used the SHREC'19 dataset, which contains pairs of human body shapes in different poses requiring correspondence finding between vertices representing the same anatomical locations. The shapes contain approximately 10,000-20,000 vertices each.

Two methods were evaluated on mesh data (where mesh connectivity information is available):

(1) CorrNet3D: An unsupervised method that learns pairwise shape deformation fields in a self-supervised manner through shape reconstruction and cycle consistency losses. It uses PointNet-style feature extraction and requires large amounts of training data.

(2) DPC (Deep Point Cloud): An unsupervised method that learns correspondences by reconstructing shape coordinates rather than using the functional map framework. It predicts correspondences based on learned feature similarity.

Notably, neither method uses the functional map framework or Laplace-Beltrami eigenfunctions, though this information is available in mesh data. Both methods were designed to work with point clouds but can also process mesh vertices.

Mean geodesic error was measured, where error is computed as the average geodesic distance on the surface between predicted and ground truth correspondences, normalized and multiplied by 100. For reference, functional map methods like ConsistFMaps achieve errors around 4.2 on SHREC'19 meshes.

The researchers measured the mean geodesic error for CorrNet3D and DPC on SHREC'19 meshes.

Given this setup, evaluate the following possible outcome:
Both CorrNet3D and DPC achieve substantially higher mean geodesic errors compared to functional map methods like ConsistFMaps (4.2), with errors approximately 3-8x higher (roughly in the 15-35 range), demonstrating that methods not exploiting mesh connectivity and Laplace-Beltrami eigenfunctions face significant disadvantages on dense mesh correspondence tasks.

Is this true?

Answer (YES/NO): YES